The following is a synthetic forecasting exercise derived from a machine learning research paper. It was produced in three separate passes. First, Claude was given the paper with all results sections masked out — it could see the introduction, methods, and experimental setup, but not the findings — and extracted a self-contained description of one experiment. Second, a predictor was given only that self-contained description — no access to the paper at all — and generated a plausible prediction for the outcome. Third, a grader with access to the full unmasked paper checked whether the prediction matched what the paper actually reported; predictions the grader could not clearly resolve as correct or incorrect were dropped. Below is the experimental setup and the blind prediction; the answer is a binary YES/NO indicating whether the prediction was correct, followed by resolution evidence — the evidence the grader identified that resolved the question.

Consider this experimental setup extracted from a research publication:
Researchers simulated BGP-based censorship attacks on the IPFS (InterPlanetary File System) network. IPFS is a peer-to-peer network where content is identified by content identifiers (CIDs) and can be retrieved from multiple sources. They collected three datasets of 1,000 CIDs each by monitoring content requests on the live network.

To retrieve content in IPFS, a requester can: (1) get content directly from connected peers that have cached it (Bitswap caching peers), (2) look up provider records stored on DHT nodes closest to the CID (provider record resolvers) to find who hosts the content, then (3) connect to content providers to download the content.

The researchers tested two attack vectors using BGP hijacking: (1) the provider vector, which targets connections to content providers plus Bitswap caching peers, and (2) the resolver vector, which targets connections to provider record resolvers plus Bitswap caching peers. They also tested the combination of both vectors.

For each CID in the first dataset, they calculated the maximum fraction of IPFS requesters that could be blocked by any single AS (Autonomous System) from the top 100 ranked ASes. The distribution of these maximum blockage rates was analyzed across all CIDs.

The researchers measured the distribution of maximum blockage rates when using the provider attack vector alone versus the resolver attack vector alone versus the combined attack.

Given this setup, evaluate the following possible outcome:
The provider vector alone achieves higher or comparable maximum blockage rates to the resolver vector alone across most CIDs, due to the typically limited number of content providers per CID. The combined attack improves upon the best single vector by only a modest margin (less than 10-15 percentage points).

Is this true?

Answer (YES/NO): YES